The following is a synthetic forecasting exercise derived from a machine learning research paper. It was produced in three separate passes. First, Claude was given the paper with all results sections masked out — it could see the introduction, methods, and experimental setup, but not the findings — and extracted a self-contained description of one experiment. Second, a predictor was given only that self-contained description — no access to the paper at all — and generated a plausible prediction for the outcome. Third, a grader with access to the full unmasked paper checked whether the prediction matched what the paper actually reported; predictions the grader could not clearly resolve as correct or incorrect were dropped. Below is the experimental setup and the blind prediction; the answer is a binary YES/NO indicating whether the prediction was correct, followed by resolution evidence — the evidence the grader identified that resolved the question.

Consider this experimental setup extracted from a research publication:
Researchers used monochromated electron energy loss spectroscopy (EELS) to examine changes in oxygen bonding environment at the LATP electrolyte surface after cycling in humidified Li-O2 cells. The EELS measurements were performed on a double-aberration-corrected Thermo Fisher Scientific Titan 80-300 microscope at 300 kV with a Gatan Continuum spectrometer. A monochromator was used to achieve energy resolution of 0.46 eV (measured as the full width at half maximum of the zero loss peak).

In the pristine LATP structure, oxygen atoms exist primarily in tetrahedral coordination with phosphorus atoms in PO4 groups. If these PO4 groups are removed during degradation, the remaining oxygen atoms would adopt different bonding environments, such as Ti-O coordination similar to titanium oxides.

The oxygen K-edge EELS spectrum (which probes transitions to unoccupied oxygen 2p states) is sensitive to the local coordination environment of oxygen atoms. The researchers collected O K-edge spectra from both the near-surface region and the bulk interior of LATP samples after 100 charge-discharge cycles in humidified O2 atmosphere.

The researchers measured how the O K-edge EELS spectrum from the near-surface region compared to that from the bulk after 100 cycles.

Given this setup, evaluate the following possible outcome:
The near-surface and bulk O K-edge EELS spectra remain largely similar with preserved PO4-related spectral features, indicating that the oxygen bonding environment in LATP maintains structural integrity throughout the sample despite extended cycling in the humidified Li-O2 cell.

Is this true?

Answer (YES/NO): NO